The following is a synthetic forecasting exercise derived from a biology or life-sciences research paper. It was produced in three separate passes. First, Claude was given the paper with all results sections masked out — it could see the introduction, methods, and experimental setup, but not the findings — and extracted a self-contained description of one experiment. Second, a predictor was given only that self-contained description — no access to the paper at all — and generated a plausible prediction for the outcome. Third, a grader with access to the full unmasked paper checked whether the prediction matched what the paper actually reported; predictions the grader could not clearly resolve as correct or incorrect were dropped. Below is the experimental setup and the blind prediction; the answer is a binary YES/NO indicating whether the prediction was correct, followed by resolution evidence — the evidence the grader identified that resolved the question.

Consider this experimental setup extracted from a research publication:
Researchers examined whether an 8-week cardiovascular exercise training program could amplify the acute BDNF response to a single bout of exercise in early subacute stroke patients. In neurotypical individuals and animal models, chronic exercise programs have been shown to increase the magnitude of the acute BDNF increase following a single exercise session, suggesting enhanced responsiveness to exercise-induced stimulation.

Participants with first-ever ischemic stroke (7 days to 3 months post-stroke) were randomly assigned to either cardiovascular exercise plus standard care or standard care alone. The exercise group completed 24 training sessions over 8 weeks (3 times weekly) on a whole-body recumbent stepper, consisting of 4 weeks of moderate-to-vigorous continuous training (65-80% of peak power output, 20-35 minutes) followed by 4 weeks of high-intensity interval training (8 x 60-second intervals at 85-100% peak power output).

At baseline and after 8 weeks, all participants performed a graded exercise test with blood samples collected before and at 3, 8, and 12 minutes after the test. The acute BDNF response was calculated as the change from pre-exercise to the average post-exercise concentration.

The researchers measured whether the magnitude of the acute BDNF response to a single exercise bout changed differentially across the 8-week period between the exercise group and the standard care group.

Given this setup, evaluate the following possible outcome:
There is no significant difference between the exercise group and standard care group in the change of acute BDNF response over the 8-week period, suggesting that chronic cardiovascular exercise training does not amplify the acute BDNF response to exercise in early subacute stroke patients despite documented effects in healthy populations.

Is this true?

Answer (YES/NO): YES